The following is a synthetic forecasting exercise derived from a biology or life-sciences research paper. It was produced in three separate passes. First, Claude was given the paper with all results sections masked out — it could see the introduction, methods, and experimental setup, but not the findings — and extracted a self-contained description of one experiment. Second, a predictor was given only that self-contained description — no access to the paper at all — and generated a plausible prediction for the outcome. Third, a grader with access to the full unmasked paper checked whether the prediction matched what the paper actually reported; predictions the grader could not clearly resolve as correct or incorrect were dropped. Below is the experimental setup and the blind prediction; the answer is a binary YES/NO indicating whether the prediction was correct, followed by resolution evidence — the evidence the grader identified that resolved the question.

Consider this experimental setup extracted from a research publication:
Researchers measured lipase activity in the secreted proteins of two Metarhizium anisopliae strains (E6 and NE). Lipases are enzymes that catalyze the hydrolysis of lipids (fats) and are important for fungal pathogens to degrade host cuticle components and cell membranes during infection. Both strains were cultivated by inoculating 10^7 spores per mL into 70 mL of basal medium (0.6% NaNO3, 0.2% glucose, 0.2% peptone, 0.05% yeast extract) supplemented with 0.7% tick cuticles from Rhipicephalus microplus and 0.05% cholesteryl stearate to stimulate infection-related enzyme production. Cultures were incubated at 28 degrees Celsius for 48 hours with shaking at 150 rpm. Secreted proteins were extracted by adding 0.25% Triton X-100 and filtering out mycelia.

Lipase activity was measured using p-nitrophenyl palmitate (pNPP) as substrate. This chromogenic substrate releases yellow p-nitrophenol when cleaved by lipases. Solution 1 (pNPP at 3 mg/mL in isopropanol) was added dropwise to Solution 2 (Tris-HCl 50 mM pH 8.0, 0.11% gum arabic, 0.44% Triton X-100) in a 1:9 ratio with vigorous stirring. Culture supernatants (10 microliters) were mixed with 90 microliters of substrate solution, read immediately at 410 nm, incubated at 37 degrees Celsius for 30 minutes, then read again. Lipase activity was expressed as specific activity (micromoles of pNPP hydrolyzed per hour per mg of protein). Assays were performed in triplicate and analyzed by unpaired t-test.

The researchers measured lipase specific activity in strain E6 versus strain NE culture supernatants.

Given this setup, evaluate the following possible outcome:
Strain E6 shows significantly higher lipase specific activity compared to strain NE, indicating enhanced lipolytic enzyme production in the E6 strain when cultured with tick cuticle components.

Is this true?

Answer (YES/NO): YES